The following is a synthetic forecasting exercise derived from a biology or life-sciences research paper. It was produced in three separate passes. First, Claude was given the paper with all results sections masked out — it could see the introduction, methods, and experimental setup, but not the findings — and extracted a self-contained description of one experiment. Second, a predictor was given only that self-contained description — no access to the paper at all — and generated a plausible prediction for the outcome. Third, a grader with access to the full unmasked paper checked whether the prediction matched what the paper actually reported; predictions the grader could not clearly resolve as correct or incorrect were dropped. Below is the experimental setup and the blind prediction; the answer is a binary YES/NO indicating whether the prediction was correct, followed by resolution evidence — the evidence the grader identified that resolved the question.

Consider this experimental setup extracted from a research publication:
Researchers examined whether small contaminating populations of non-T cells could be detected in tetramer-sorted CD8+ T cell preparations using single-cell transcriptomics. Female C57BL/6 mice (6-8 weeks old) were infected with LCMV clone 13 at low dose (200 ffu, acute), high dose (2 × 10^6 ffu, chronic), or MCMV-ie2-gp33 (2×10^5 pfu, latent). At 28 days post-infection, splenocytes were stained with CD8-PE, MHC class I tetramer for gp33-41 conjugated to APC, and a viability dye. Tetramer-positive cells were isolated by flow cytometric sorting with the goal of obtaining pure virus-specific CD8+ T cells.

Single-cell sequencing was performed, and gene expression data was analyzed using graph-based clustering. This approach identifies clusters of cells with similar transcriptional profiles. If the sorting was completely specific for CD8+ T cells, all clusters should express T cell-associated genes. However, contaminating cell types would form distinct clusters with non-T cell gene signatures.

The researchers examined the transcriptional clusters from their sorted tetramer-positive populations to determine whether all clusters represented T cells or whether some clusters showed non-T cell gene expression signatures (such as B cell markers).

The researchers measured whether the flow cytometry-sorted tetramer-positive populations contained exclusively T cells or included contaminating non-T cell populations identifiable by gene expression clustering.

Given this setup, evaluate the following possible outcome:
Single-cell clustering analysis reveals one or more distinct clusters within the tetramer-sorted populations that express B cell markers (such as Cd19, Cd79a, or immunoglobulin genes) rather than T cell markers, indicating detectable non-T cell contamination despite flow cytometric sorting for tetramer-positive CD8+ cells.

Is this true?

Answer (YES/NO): YES